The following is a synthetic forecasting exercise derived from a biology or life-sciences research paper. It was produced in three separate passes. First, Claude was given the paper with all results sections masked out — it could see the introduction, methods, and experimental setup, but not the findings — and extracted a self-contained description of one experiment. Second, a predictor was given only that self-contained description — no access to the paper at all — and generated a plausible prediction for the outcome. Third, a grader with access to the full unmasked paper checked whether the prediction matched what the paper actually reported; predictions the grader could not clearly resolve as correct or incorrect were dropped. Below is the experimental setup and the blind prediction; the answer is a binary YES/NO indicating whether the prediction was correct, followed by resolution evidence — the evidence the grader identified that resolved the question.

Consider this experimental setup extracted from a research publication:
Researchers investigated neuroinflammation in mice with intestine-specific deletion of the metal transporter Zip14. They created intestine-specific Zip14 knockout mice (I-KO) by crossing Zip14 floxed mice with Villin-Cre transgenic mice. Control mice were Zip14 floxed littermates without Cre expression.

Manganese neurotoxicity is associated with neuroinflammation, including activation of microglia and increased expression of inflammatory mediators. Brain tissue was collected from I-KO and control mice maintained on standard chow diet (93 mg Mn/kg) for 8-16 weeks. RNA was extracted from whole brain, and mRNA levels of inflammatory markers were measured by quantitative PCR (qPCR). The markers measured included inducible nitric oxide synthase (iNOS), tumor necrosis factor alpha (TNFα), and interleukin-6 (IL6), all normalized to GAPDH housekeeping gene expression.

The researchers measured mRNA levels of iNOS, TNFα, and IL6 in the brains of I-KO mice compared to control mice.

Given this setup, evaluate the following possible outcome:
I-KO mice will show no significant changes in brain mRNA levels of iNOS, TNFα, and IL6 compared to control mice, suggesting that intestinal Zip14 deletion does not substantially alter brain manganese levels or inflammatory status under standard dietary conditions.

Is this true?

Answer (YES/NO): NO